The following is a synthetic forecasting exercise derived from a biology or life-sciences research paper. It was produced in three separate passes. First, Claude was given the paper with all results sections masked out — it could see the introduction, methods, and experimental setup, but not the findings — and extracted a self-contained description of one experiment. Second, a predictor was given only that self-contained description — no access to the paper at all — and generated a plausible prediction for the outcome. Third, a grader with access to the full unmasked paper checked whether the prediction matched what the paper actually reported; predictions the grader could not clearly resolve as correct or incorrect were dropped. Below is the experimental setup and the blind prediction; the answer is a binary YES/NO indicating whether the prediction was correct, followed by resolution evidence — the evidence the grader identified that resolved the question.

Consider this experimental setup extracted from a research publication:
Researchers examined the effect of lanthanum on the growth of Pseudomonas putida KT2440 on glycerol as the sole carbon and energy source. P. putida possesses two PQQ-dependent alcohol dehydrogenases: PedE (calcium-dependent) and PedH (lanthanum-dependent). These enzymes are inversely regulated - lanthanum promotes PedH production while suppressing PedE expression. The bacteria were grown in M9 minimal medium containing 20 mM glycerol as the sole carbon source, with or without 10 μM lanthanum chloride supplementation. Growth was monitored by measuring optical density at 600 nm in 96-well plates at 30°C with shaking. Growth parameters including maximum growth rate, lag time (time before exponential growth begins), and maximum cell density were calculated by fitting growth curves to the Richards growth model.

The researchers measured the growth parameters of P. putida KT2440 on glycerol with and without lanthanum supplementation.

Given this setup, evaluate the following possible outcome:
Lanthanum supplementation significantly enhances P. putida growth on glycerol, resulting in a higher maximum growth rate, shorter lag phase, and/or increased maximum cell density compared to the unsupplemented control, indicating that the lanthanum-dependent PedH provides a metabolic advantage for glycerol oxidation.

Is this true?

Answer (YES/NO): NO